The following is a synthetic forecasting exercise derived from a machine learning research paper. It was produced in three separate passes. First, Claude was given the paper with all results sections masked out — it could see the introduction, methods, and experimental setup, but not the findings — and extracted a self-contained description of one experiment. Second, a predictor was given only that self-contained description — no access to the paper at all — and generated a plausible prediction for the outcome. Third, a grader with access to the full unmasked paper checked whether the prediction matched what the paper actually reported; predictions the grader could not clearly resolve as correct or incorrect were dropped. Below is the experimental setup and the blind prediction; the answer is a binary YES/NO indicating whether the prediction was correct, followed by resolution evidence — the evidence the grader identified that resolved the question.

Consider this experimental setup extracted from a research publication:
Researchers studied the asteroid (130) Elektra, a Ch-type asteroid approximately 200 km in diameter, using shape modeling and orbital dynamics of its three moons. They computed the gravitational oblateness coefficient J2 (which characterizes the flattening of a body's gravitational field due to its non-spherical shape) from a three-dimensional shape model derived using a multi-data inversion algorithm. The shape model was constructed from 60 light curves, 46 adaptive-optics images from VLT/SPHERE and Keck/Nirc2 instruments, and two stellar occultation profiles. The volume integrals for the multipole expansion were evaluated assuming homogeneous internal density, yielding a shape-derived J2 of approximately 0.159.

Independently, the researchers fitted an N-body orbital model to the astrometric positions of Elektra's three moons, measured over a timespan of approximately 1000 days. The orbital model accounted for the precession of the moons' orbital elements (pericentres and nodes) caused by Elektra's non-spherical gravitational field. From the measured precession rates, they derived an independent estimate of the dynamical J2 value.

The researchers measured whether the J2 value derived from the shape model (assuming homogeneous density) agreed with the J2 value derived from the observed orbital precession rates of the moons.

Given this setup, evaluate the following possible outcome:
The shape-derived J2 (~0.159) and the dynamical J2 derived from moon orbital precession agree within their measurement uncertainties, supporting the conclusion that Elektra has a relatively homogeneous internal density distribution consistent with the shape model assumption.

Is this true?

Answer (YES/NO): NO